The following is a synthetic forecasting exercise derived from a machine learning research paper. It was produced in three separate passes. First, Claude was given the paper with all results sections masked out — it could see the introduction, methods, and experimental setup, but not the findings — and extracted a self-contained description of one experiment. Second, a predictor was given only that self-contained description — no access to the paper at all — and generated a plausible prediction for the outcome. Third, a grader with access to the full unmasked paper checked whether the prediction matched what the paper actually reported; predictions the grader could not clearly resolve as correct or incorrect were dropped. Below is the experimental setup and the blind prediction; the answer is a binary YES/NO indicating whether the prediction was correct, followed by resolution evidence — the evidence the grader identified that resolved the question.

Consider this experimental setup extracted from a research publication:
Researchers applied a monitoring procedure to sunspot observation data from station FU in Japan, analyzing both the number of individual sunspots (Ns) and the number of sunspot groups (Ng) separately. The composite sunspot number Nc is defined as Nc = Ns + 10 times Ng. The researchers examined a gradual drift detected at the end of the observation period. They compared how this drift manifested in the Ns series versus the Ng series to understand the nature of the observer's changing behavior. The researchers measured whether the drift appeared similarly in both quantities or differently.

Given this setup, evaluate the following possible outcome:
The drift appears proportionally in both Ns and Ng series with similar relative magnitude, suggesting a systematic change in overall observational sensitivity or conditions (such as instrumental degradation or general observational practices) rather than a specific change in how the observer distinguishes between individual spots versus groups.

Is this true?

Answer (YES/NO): NO